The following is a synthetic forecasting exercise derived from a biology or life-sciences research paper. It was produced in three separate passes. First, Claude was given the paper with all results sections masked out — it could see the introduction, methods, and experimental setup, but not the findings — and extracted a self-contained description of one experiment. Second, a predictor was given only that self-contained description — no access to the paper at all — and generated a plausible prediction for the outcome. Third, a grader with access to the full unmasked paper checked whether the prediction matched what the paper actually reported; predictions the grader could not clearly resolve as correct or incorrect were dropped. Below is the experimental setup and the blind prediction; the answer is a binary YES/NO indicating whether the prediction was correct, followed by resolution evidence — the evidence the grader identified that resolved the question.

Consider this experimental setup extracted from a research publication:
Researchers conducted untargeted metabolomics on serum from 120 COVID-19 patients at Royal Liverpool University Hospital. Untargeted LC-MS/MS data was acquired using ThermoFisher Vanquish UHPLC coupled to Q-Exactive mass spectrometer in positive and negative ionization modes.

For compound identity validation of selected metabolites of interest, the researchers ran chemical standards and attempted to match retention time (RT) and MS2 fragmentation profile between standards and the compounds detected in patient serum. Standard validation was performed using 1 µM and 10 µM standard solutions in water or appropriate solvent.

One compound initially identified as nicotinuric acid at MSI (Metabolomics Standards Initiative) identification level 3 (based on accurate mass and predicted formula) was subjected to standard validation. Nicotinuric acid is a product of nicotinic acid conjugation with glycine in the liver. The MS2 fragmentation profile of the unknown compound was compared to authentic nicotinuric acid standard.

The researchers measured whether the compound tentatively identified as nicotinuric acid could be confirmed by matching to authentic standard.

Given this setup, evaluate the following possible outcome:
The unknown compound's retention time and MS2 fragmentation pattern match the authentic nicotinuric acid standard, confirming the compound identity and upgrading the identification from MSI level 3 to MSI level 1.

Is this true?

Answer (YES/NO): NO